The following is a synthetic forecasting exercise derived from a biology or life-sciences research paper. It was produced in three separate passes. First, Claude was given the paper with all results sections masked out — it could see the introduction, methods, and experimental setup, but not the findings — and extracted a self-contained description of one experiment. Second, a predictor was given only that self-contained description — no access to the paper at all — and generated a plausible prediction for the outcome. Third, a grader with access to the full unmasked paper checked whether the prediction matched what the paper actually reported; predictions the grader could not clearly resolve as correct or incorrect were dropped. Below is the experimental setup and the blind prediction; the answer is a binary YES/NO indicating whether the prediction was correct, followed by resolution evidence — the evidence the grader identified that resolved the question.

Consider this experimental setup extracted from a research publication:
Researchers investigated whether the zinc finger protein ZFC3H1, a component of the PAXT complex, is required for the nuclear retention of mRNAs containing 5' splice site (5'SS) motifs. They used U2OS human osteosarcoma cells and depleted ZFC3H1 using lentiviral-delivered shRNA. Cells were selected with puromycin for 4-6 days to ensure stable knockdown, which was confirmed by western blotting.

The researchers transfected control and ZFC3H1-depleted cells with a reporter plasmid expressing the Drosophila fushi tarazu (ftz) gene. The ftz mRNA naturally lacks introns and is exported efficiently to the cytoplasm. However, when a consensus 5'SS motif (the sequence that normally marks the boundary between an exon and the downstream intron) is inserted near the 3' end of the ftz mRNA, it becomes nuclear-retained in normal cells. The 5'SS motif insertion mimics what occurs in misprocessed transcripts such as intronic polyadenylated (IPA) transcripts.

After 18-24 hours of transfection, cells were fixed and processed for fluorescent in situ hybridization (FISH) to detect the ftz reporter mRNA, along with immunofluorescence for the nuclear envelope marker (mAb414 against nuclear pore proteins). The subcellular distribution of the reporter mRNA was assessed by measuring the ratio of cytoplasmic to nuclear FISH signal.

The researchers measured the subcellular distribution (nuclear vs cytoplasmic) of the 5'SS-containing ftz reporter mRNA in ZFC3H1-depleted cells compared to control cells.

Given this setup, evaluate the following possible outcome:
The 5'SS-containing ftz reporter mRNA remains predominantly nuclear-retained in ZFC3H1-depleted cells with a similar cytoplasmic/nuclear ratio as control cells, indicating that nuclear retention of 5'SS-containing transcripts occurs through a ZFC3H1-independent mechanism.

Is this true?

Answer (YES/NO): NO